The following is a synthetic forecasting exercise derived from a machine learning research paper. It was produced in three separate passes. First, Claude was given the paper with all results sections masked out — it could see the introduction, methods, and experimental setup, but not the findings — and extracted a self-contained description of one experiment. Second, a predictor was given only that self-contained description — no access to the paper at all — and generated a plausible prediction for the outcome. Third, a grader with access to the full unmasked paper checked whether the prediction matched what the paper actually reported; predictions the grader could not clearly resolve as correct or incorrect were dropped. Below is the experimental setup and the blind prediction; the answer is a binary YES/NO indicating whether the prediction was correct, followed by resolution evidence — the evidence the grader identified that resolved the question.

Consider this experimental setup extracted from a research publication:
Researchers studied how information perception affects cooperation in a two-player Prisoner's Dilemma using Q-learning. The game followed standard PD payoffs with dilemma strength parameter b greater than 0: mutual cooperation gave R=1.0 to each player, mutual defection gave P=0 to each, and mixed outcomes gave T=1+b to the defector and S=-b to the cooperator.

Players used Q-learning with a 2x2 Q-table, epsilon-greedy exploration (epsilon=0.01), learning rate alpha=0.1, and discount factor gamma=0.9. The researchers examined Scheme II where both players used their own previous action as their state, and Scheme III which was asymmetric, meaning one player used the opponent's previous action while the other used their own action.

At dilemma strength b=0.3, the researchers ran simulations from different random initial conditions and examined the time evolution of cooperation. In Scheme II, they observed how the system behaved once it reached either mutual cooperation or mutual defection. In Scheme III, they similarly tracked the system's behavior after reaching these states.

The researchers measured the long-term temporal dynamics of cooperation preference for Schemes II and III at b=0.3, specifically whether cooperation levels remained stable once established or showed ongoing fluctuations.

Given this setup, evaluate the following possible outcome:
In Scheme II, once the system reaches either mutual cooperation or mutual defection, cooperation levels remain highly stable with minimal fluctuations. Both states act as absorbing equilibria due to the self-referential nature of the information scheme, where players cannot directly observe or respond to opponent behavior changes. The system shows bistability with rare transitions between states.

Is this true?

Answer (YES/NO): YES